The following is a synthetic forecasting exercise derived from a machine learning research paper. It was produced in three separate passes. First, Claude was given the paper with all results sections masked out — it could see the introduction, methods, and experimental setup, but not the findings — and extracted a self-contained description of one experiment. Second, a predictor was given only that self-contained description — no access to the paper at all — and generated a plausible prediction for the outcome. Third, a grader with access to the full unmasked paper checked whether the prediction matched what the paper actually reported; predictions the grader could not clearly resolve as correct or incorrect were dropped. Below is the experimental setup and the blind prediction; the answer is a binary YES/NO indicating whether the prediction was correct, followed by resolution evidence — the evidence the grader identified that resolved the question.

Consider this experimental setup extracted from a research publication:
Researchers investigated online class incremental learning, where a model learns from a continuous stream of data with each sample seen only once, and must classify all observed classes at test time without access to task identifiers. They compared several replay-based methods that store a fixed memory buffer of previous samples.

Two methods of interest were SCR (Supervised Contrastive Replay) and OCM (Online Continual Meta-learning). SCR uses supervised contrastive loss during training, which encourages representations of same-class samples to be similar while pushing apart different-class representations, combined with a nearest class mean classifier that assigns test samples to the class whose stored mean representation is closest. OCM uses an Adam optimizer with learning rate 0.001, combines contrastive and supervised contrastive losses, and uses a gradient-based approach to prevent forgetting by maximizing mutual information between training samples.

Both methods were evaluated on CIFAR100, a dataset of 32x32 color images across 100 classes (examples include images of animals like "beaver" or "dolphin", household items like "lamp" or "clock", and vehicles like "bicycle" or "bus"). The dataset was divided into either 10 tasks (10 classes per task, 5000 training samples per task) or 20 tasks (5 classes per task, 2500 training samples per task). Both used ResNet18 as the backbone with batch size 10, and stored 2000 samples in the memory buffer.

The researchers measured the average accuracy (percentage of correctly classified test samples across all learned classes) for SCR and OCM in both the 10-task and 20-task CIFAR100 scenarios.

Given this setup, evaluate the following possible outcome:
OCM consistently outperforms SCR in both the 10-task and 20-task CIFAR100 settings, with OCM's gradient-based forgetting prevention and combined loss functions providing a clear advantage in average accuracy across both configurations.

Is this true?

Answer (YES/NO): YES